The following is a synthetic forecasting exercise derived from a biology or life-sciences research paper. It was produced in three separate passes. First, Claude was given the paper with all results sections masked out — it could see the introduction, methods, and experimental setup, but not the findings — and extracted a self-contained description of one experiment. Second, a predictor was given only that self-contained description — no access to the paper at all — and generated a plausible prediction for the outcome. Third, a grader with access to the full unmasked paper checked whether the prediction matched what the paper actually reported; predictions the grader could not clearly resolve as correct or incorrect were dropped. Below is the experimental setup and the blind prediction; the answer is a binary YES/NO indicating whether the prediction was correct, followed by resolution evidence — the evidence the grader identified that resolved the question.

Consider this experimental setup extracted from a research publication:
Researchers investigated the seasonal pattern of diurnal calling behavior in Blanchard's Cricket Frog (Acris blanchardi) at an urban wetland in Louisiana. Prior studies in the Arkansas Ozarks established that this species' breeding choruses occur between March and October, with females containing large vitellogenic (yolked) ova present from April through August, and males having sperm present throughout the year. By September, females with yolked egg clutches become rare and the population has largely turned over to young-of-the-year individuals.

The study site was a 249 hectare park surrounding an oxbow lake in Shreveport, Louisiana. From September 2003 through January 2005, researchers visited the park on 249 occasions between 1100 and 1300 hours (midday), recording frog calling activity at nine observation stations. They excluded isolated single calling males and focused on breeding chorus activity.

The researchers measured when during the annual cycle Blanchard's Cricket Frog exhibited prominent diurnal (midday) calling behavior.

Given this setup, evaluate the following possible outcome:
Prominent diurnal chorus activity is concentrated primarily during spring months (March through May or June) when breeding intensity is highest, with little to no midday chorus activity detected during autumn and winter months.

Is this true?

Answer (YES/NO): NO